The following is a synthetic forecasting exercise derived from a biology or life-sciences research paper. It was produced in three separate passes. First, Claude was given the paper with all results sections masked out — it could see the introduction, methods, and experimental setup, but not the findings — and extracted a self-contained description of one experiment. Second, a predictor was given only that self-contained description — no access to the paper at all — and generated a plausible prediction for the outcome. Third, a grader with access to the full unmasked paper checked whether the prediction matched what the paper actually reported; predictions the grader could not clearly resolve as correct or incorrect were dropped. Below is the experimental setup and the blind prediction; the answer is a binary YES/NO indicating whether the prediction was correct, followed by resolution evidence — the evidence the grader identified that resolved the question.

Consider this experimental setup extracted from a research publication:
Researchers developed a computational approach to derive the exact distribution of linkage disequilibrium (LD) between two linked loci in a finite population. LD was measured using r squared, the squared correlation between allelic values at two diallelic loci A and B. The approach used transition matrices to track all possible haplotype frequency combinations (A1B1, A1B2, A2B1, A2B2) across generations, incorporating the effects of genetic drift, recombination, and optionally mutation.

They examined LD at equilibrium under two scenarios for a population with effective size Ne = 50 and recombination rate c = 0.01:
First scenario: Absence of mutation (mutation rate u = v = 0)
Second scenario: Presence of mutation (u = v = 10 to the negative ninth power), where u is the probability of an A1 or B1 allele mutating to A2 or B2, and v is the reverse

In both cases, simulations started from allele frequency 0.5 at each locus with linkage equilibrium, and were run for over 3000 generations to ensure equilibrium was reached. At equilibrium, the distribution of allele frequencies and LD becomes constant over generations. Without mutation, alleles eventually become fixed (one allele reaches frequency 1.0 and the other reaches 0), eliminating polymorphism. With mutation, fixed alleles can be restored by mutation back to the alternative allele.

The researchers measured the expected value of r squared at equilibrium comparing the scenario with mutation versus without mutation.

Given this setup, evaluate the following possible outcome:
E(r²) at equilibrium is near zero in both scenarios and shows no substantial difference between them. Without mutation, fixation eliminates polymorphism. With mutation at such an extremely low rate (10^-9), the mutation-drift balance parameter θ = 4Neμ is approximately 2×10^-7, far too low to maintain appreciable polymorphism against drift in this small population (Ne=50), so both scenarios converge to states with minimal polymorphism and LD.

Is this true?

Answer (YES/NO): NO